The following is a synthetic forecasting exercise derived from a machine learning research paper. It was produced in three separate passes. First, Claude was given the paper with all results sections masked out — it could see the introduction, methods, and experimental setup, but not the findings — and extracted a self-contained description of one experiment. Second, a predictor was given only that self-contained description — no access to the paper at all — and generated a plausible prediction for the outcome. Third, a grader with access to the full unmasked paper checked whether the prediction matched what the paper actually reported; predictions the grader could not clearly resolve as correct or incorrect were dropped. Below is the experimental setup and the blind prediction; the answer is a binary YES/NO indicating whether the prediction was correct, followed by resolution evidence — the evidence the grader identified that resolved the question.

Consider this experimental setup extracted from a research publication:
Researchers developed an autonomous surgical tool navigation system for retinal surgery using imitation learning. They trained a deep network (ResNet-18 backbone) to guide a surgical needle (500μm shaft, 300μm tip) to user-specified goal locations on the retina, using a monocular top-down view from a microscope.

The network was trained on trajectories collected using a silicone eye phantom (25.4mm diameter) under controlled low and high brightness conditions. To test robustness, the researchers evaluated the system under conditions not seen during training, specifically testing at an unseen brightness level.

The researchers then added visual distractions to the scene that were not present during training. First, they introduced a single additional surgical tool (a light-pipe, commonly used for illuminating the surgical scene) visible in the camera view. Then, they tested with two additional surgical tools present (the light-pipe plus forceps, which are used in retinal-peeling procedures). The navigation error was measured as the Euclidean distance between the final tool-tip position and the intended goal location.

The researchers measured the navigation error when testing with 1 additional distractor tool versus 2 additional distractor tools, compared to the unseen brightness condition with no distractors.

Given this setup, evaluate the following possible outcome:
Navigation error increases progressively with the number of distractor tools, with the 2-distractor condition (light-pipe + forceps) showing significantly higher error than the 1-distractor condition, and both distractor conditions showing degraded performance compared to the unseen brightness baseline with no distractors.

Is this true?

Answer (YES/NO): NO